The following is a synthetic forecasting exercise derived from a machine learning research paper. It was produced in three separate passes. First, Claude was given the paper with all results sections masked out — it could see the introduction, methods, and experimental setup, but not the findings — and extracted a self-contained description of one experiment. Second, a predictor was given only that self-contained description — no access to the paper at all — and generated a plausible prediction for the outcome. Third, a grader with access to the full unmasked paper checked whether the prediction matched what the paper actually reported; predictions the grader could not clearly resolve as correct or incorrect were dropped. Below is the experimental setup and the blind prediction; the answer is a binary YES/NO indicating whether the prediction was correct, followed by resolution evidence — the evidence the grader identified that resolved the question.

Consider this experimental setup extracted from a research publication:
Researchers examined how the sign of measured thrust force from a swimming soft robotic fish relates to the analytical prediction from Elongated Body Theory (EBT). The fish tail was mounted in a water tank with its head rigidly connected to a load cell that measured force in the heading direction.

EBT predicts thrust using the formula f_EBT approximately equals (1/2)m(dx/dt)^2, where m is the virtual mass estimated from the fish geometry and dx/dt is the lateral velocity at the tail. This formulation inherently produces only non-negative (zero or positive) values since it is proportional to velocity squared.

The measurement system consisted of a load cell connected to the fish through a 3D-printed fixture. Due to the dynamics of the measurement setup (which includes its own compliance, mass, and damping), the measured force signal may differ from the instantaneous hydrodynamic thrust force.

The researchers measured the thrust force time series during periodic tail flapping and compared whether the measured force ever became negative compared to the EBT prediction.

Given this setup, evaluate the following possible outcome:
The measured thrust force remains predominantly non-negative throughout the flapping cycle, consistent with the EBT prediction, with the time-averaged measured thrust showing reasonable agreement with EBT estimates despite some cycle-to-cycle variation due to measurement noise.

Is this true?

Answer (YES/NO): NO